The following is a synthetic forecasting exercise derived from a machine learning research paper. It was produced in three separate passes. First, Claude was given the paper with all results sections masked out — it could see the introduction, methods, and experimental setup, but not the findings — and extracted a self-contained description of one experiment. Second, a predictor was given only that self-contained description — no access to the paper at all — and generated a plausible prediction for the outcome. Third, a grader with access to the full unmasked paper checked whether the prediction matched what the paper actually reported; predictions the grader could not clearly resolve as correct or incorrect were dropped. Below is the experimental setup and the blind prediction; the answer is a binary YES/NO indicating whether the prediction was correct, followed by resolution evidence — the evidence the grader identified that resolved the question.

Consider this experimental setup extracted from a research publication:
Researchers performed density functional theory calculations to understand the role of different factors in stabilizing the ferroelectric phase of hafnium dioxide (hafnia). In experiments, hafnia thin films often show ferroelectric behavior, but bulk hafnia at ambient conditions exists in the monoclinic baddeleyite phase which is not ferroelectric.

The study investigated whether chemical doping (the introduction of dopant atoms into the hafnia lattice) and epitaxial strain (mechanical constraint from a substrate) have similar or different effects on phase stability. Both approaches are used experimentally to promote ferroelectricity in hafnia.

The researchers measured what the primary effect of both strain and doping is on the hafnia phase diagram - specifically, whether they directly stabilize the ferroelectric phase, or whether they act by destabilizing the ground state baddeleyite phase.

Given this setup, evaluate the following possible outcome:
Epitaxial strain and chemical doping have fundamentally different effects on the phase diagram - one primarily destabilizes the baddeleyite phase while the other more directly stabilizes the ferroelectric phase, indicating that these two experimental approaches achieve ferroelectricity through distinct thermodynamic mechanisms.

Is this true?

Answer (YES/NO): NO